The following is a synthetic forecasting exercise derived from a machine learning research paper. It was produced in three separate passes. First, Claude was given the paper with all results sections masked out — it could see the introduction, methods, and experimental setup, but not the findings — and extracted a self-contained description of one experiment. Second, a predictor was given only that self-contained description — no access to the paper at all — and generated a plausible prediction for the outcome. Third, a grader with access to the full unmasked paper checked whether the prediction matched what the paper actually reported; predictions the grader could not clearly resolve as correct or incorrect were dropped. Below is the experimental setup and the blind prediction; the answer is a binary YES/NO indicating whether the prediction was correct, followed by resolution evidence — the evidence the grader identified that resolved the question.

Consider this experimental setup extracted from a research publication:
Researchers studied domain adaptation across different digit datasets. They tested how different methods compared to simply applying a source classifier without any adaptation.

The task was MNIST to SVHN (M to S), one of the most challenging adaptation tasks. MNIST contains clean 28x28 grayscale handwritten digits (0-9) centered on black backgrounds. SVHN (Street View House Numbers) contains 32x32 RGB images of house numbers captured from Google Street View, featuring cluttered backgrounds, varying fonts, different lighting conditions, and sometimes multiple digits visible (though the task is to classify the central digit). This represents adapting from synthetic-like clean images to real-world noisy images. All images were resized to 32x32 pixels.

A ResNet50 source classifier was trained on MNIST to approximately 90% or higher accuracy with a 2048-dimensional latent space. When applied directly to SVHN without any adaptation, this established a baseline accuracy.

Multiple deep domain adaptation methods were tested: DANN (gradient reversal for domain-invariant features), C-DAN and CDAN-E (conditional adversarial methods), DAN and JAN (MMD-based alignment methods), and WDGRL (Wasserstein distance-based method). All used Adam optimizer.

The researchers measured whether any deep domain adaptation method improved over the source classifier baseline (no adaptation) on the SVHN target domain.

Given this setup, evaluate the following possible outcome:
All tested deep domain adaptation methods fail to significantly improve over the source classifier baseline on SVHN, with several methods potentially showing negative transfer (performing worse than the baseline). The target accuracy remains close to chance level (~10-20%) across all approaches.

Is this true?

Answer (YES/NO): YES